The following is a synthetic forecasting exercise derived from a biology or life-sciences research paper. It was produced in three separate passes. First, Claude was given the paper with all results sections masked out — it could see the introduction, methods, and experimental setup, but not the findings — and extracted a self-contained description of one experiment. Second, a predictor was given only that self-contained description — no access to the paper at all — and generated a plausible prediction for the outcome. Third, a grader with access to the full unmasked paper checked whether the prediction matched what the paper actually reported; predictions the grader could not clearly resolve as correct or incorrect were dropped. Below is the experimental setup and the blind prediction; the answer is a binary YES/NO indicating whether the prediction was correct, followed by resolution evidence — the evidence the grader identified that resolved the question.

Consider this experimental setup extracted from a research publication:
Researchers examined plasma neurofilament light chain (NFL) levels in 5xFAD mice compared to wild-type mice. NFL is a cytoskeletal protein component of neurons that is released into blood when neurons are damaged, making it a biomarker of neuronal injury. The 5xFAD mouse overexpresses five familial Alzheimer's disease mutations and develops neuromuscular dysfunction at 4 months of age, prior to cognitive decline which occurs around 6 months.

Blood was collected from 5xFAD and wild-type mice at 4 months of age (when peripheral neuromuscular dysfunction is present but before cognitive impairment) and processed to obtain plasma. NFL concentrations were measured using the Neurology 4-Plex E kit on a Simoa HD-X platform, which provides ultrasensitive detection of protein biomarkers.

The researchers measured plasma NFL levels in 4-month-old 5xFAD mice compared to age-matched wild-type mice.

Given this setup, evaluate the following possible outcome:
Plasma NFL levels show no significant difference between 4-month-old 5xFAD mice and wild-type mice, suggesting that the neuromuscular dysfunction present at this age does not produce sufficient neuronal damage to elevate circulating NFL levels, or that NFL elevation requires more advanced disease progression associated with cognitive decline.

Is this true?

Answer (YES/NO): NO